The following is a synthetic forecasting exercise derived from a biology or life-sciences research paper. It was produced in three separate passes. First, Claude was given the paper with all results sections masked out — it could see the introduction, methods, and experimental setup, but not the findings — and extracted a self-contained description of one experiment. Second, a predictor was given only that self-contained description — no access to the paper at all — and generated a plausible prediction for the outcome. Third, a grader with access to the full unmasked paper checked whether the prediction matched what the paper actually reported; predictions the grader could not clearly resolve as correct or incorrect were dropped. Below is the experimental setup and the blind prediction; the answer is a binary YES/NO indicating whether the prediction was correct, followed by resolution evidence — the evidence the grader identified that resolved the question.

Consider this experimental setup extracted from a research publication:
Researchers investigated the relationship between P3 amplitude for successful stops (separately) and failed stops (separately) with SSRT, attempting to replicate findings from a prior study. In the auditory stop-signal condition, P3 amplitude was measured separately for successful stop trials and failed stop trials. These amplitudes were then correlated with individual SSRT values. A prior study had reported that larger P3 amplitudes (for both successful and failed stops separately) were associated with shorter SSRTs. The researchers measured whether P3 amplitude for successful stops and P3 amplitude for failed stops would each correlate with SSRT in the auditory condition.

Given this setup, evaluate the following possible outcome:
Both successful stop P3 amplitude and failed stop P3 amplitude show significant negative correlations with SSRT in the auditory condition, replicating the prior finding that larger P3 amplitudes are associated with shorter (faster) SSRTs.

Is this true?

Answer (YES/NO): NO